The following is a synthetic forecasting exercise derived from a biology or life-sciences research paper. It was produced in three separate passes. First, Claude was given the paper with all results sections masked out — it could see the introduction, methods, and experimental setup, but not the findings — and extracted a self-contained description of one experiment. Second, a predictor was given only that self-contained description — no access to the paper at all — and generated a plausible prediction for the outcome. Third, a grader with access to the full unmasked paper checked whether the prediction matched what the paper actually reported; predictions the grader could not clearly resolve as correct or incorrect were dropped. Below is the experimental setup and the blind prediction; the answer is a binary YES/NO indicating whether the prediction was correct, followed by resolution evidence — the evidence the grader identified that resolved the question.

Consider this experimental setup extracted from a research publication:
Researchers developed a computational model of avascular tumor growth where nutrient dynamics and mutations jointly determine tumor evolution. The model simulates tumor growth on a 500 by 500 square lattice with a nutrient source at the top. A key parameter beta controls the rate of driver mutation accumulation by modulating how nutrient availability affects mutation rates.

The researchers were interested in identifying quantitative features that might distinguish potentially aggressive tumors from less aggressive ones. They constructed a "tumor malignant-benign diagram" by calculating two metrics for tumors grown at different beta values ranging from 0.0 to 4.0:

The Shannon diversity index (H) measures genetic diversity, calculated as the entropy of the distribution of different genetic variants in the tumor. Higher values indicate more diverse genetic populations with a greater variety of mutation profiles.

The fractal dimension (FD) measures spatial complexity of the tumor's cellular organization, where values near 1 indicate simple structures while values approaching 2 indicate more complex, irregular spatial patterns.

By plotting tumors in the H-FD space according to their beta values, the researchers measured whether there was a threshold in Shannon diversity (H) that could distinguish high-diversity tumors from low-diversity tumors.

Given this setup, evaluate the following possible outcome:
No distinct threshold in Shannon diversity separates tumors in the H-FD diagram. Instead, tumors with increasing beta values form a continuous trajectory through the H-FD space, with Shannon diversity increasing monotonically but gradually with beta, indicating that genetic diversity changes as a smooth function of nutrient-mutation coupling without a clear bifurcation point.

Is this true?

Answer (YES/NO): NO